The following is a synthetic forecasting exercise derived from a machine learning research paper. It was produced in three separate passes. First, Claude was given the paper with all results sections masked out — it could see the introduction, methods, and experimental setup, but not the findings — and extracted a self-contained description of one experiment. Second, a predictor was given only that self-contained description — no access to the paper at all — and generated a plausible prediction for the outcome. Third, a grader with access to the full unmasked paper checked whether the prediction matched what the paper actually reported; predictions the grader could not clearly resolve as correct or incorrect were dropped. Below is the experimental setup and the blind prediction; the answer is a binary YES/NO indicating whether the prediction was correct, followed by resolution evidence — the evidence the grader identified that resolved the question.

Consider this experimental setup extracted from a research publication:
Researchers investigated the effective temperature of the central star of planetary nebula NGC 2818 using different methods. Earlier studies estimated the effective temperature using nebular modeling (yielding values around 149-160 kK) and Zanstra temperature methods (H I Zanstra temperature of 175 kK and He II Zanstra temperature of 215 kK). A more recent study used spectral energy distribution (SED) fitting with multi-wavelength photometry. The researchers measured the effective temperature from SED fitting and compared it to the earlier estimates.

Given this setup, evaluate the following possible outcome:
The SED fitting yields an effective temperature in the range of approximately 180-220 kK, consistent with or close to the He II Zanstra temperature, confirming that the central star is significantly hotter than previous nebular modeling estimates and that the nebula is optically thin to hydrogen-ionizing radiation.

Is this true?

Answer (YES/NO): NO